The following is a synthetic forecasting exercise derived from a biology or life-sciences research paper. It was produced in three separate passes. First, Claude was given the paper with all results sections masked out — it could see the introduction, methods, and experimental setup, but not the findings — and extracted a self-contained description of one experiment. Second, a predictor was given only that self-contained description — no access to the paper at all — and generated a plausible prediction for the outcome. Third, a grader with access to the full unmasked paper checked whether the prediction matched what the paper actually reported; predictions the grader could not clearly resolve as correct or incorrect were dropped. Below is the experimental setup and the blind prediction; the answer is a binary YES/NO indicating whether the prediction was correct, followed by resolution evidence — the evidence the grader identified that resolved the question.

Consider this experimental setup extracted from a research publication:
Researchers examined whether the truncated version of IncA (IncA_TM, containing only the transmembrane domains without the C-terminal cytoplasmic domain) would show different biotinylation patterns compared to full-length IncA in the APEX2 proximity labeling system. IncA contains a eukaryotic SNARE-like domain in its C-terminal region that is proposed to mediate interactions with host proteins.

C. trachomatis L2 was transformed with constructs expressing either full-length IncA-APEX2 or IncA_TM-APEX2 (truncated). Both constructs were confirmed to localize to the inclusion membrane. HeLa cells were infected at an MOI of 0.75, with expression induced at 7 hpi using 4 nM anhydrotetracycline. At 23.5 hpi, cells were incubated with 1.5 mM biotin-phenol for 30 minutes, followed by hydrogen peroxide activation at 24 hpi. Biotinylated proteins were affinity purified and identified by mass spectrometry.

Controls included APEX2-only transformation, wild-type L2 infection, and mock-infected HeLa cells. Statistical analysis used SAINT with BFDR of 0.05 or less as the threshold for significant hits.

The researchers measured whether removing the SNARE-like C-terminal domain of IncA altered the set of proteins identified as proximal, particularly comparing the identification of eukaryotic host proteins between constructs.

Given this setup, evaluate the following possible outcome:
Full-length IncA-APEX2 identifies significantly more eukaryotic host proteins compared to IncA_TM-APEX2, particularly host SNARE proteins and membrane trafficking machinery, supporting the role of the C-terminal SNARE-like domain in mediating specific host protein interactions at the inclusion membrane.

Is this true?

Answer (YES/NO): NO